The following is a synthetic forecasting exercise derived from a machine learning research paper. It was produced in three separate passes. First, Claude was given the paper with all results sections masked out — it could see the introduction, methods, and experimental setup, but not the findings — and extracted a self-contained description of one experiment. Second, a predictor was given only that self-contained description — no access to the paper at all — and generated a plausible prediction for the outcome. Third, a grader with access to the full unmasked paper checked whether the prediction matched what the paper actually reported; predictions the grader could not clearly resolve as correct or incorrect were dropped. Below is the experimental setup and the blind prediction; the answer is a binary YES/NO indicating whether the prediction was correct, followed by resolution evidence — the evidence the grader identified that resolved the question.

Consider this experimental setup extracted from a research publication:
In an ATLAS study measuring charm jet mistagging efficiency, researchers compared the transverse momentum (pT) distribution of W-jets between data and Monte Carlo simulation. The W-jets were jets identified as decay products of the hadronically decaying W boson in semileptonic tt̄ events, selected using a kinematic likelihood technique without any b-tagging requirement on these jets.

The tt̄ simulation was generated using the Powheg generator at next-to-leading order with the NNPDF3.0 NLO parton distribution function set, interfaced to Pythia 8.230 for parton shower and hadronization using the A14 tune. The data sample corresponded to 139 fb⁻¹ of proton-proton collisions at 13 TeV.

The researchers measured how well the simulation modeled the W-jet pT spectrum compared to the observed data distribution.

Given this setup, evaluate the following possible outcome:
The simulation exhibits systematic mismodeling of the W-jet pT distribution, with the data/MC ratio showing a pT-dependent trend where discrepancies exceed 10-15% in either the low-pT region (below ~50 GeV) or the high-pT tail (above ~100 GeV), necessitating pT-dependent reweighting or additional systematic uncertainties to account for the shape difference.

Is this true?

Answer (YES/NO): NO